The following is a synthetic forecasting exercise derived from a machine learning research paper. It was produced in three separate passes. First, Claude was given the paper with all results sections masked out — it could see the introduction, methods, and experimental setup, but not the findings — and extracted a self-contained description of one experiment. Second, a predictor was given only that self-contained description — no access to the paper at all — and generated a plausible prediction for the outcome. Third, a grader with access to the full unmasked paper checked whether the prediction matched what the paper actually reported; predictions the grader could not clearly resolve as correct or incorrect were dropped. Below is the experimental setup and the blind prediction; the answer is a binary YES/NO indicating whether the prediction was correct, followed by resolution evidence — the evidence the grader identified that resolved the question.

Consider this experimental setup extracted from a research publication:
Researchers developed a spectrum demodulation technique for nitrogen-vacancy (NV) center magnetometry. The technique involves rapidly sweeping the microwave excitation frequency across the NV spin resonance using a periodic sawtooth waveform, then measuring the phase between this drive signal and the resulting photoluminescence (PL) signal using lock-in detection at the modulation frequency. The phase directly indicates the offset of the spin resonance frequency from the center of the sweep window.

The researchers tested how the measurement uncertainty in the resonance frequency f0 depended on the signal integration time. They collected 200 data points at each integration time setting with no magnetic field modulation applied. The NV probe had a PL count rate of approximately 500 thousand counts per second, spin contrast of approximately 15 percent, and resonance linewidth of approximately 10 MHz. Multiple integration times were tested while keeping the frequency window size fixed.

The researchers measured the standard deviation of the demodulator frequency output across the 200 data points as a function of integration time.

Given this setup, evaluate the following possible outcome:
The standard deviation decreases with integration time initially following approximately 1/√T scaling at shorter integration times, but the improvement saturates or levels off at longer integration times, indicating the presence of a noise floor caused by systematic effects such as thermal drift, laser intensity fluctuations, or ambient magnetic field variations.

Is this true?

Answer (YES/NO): NO